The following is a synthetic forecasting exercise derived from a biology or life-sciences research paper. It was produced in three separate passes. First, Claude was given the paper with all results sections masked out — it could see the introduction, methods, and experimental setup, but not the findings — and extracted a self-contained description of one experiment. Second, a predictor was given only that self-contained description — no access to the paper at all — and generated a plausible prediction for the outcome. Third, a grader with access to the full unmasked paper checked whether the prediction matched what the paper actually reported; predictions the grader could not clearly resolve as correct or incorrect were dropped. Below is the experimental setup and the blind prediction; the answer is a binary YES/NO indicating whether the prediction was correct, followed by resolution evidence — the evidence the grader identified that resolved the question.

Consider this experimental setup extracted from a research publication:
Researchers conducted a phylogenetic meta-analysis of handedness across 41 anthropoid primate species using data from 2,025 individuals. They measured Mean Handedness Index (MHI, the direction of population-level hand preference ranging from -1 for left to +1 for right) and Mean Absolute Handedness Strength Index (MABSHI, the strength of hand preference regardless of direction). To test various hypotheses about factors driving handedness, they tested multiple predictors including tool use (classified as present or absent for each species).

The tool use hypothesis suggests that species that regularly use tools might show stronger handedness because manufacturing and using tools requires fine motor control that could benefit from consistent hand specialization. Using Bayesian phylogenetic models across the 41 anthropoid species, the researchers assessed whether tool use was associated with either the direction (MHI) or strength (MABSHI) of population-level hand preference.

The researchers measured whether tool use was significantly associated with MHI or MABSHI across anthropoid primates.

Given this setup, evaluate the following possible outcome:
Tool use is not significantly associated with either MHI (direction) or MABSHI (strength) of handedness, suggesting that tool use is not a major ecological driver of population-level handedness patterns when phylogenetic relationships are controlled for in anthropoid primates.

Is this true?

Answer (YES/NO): YES